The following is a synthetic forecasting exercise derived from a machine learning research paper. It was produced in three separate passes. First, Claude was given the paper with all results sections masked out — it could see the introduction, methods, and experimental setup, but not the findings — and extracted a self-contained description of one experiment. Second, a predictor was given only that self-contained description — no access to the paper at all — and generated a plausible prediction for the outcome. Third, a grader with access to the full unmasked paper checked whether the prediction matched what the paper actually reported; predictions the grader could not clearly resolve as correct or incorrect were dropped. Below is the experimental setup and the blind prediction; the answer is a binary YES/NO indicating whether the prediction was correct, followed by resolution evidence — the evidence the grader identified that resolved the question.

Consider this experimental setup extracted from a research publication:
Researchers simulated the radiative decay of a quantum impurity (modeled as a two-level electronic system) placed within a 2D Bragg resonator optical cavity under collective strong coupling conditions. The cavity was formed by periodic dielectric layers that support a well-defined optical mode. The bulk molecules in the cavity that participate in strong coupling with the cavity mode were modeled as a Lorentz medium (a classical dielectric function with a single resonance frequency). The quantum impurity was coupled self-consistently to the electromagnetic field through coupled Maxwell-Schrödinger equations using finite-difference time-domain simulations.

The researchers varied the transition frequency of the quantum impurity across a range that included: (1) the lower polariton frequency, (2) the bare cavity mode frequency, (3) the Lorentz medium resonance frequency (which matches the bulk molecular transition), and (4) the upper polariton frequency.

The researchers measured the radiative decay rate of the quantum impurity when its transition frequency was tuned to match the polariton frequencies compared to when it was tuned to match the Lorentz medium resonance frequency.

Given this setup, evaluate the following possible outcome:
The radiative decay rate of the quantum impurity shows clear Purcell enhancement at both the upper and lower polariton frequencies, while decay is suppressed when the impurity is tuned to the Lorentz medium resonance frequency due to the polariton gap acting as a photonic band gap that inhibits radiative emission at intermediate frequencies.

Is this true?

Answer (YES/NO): YES